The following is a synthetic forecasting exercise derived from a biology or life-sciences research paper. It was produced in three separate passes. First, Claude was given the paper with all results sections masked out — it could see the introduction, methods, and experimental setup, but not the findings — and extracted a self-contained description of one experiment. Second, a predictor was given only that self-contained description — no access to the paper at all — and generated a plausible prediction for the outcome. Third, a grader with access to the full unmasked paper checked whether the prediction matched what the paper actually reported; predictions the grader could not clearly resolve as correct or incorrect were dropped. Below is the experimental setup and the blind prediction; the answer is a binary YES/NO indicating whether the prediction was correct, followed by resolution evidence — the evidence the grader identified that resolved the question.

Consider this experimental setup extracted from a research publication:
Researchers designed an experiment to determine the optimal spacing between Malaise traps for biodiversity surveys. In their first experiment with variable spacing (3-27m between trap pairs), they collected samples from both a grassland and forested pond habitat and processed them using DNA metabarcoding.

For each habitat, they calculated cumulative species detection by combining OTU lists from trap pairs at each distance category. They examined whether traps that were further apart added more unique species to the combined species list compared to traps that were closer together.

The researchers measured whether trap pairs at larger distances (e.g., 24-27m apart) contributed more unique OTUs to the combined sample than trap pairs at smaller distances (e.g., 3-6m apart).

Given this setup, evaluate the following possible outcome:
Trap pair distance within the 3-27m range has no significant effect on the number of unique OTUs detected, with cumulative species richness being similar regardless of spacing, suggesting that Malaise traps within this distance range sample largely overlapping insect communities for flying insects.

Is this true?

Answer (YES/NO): NO